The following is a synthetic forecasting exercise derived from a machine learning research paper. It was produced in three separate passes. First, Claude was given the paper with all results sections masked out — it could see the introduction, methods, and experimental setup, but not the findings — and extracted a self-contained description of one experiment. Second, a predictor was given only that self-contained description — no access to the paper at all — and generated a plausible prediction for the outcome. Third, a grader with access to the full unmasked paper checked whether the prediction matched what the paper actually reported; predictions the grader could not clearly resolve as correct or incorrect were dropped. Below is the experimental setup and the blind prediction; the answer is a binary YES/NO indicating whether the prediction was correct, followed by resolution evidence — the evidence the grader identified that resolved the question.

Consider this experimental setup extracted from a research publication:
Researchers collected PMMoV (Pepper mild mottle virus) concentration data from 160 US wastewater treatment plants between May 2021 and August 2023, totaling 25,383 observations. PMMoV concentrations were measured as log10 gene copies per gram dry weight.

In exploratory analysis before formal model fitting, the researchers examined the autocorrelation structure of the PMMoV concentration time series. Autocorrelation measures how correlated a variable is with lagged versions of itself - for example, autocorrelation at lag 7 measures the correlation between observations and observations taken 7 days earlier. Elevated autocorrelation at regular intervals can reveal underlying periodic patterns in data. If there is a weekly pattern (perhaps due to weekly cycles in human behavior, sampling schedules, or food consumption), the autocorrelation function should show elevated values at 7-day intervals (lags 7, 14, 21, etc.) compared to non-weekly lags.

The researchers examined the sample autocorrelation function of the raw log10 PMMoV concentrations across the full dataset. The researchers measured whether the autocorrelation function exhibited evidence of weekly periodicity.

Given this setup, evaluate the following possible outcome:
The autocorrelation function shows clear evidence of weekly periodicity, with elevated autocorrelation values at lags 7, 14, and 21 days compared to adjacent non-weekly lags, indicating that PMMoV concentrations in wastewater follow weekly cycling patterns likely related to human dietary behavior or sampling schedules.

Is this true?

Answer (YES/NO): YES